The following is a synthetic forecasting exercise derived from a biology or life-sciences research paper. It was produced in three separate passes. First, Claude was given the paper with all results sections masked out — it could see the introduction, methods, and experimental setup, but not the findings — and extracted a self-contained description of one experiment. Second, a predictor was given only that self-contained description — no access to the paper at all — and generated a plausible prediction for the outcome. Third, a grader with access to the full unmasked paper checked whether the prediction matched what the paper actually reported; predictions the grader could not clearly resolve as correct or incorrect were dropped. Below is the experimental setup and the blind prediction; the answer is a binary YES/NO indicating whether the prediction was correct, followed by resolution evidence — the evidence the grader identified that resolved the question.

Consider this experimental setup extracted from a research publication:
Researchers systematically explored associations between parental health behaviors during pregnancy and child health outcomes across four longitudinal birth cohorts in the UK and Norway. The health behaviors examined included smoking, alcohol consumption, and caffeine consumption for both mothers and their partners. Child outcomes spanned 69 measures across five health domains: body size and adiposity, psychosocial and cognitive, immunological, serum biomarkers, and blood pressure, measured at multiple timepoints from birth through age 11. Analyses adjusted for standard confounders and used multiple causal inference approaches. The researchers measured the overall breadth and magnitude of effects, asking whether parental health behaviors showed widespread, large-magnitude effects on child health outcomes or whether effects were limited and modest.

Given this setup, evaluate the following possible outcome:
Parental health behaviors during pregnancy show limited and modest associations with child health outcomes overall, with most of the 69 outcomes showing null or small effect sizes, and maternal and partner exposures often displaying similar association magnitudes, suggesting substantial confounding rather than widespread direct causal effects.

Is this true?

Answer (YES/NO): YES